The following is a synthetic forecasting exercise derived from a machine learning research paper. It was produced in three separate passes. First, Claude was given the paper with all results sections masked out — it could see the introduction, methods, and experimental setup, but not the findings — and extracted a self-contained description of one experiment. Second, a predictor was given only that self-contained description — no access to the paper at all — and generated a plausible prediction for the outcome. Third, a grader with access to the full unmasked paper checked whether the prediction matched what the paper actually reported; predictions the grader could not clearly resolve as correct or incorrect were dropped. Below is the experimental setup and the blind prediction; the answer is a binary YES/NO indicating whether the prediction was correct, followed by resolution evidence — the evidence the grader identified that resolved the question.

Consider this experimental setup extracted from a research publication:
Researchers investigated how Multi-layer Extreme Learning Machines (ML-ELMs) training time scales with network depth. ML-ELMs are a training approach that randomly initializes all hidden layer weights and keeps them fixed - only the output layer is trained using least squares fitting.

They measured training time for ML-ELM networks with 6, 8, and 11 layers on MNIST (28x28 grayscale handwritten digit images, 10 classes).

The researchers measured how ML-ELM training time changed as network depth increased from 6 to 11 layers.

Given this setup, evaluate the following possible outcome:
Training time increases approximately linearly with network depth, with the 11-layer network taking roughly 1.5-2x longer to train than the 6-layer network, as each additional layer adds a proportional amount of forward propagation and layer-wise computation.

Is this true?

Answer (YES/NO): NO